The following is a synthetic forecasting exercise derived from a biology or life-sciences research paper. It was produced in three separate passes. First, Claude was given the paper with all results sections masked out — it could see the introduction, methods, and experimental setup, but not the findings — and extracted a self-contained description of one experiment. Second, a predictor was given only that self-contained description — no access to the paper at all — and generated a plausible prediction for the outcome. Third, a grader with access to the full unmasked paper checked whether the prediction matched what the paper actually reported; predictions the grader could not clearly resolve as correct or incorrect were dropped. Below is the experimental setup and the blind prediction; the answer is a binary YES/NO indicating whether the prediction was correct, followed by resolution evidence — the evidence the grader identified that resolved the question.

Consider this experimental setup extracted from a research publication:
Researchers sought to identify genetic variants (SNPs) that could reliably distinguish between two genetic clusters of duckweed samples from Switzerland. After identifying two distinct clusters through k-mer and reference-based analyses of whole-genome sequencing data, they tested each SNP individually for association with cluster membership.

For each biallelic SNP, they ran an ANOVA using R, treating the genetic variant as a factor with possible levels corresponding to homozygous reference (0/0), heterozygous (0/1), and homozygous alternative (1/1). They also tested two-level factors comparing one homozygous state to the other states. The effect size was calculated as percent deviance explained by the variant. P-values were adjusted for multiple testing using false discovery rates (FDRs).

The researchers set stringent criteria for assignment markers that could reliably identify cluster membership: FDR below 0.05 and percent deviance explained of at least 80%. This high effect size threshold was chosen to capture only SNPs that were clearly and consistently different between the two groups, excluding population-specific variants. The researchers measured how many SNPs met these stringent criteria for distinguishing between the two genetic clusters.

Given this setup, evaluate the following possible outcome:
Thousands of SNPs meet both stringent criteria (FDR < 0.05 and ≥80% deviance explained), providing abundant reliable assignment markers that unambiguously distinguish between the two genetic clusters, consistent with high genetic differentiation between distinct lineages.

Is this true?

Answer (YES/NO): YES